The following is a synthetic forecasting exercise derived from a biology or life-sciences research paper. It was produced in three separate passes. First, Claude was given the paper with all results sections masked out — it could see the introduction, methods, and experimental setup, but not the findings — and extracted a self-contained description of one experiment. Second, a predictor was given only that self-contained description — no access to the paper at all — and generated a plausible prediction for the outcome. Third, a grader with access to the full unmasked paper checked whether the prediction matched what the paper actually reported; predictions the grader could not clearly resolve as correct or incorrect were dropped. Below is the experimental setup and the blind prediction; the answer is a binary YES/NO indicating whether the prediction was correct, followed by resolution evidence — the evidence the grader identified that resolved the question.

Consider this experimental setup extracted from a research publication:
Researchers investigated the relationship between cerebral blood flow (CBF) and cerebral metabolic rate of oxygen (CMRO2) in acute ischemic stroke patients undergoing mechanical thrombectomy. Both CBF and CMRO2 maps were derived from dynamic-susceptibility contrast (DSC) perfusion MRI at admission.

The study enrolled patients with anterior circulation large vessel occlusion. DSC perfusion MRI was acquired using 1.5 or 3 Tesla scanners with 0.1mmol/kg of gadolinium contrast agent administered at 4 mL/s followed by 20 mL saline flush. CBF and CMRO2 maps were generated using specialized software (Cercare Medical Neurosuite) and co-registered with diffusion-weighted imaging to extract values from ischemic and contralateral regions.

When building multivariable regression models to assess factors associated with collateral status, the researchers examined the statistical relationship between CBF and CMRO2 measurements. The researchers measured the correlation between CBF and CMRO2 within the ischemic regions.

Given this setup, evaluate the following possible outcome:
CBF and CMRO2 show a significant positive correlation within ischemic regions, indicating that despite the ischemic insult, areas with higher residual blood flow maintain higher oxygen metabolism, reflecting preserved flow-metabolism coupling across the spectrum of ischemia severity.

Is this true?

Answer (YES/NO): YES